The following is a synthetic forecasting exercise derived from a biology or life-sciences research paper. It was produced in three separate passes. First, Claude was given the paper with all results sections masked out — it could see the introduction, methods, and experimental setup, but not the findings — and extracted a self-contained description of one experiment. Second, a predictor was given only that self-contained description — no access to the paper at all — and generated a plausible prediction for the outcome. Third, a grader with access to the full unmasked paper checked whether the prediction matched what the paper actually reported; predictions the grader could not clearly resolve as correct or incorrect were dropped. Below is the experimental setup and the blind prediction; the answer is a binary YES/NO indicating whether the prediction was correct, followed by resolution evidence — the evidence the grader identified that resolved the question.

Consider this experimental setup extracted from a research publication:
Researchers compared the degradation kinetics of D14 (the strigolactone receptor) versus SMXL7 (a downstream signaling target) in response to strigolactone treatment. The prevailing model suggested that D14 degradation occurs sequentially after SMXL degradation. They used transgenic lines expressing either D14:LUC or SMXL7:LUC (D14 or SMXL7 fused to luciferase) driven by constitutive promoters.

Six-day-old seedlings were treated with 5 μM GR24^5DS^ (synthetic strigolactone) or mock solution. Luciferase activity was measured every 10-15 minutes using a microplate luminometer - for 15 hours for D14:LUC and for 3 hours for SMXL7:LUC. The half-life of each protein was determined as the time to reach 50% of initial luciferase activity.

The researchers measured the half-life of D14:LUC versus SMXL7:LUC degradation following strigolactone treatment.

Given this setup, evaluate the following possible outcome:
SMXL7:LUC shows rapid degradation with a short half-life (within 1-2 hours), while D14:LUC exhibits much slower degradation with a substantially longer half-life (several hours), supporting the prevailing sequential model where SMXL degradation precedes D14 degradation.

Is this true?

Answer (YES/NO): NO